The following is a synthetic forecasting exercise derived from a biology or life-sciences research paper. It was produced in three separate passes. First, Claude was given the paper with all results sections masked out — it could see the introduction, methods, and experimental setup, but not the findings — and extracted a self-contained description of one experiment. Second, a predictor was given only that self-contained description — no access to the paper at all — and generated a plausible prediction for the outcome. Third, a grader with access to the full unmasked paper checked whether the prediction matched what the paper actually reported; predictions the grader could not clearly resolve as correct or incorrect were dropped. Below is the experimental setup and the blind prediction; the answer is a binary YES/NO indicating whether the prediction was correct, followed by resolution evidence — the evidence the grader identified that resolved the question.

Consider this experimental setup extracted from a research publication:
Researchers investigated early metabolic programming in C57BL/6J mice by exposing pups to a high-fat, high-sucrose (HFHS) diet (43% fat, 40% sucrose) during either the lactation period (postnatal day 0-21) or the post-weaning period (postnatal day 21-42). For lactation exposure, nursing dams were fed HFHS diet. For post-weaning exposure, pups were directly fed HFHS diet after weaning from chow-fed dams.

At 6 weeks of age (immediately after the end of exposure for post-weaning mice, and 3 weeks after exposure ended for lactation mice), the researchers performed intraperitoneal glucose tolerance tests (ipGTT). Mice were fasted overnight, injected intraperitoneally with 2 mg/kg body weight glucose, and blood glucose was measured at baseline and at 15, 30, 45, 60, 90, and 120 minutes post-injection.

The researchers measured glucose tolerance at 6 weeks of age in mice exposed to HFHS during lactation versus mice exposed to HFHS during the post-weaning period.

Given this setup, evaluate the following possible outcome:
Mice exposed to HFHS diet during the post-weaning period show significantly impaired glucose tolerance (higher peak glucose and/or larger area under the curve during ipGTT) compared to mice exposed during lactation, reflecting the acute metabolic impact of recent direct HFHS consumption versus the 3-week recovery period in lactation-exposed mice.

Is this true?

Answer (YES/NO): NO